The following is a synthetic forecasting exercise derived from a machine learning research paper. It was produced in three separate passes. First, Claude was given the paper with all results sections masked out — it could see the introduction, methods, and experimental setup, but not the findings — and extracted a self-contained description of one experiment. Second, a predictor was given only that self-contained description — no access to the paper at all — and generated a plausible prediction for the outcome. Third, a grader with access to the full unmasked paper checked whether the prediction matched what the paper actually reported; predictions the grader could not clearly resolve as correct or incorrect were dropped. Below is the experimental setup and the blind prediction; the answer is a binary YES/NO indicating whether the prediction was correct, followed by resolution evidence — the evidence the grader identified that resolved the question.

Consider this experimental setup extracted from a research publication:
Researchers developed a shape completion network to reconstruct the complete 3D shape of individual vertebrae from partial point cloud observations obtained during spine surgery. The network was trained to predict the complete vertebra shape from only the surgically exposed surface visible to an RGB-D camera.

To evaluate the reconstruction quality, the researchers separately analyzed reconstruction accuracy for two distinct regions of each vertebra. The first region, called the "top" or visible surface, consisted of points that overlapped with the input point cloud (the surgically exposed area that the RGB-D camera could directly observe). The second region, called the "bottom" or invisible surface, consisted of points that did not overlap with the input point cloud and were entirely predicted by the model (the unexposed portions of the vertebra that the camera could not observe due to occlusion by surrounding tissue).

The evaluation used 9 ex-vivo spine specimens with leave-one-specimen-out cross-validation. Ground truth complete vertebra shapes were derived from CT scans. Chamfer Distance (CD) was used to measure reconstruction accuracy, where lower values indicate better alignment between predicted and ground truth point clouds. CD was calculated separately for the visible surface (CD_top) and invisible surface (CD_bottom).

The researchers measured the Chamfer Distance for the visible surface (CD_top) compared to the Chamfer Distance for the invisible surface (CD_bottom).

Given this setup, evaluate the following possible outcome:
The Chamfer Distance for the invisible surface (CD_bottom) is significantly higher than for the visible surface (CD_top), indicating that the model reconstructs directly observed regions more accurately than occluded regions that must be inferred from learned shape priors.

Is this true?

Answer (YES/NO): YES